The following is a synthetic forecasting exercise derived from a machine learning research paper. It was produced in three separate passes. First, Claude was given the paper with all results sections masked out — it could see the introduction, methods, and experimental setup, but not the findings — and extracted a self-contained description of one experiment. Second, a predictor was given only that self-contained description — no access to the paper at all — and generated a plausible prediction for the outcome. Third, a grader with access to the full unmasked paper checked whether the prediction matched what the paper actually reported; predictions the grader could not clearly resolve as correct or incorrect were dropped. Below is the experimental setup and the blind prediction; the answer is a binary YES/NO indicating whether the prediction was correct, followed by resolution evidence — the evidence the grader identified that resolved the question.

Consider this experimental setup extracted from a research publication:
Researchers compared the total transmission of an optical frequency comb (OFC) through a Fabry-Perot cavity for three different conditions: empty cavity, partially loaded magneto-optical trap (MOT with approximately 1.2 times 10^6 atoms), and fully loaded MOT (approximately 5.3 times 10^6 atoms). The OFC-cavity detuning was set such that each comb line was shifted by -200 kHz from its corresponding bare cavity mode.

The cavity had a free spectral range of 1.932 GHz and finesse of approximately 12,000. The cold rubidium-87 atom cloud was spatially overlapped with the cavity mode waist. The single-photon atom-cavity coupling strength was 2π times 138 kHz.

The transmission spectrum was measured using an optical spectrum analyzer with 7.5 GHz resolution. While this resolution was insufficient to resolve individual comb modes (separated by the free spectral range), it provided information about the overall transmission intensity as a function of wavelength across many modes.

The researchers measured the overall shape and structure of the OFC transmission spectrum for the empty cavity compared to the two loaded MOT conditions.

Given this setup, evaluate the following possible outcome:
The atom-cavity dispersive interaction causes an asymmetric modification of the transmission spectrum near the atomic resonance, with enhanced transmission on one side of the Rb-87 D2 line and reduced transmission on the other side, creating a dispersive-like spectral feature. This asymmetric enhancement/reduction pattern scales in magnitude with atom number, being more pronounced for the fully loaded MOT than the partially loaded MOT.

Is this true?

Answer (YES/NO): YES